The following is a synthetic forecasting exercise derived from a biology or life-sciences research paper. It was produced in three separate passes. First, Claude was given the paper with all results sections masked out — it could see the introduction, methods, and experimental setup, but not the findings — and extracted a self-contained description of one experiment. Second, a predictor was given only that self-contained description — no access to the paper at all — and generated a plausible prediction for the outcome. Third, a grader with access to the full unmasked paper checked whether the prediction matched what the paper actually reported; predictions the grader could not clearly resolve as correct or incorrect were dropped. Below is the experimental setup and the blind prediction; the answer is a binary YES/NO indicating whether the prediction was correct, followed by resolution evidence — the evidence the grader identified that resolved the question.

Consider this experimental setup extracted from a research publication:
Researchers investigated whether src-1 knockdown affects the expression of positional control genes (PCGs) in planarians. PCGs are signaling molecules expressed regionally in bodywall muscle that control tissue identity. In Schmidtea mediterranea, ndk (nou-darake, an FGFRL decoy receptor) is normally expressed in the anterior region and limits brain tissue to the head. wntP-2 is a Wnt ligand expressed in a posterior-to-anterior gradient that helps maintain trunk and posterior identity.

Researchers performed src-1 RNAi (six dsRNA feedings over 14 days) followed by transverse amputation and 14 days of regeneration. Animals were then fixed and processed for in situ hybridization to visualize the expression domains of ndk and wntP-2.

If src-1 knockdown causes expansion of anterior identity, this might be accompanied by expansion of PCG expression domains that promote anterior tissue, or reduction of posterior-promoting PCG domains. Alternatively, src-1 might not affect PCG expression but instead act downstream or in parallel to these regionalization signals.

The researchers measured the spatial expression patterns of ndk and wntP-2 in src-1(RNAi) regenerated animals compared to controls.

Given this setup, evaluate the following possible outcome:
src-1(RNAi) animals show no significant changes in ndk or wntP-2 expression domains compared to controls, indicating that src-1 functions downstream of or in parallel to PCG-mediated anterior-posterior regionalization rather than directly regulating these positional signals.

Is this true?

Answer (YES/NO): NO